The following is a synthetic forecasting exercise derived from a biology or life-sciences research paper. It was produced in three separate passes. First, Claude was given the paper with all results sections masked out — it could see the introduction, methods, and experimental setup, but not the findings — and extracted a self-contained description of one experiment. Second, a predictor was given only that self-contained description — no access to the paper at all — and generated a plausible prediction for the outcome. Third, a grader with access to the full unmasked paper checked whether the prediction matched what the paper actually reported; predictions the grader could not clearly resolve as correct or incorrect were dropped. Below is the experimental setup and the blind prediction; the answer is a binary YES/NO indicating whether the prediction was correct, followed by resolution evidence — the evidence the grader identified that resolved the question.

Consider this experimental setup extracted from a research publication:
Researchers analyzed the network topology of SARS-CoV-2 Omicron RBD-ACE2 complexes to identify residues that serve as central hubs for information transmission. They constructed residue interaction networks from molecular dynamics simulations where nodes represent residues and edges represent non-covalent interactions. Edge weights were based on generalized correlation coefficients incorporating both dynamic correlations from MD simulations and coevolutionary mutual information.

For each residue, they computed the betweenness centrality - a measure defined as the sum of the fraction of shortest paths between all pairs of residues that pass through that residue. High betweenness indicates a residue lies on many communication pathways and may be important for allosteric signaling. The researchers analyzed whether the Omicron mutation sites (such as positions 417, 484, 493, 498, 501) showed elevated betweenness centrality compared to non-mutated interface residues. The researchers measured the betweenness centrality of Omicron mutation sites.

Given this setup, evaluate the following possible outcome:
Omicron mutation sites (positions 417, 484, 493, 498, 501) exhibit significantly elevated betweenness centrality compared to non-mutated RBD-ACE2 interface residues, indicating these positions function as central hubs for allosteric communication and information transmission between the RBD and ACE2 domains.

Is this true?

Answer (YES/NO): NO